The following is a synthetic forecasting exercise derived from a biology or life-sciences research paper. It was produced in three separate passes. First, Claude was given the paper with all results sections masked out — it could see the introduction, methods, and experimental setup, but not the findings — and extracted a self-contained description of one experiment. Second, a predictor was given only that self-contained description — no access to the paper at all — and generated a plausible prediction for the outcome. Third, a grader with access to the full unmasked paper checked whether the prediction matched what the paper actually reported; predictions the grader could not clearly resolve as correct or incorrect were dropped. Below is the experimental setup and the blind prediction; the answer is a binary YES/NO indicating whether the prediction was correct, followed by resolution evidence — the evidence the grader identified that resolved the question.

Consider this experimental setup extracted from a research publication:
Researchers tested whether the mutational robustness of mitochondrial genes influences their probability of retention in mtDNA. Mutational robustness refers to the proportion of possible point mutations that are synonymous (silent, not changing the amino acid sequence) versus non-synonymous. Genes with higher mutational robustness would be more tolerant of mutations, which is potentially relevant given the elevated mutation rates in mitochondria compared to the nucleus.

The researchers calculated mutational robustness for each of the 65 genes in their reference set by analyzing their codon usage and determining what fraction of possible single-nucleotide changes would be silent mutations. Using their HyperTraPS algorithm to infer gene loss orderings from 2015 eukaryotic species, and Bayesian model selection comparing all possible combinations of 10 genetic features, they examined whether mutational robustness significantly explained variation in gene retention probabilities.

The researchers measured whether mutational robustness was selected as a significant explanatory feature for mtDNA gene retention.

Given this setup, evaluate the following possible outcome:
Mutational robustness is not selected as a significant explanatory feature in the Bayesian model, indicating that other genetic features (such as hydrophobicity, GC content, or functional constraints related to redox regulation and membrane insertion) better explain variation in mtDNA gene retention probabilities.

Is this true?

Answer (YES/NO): YES